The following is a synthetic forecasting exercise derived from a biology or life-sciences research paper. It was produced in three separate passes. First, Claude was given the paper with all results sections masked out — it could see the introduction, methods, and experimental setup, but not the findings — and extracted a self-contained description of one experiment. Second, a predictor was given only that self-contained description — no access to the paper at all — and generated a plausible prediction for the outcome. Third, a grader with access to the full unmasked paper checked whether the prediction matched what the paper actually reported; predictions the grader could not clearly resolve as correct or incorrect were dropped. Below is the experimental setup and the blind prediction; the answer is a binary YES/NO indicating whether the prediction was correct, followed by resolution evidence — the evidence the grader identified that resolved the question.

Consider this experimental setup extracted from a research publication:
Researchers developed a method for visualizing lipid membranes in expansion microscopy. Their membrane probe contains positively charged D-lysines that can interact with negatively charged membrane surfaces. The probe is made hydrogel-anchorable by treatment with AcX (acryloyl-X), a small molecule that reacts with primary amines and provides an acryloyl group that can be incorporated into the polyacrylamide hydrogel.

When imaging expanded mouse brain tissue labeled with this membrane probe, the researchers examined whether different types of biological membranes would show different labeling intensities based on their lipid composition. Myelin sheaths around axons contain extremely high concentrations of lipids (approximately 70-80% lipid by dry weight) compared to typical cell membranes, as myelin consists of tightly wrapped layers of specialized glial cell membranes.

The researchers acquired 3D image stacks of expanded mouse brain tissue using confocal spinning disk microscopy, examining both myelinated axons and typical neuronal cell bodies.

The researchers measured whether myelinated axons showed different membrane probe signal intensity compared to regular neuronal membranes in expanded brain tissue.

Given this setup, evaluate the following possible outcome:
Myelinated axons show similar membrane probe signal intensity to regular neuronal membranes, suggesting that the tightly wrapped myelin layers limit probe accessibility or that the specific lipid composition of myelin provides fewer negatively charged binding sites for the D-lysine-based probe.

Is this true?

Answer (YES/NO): NO